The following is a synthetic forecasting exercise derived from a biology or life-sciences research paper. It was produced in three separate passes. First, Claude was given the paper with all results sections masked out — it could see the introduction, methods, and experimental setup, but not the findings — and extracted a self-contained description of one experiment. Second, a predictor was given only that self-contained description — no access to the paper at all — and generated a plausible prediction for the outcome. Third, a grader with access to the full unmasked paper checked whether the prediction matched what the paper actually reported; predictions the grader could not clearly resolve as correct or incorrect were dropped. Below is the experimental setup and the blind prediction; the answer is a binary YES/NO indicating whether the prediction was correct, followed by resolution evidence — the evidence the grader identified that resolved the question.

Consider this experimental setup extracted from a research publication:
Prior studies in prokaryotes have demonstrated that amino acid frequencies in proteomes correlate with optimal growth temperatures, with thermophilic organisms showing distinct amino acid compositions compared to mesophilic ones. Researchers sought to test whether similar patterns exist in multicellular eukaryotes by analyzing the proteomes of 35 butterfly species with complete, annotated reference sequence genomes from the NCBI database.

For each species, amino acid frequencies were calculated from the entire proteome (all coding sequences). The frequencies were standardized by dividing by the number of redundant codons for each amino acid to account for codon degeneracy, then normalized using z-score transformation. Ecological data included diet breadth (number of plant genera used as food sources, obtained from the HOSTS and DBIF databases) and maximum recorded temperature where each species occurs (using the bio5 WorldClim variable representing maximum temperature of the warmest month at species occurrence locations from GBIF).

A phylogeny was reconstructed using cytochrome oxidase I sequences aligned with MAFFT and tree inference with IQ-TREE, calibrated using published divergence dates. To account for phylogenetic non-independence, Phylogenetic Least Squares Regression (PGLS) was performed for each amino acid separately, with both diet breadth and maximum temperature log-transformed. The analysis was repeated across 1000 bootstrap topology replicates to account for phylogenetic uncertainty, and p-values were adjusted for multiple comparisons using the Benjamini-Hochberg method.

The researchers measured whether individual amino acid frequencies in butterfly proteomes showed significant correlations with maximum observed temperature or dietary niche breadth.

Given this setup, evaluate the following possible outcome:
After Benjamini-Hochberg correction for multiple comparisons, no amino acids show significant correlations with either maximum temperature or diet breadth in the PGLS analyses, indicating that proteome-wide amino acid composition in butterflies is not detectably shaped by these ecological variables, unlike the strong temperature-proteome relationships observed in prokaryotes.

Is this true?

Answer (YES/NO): YES